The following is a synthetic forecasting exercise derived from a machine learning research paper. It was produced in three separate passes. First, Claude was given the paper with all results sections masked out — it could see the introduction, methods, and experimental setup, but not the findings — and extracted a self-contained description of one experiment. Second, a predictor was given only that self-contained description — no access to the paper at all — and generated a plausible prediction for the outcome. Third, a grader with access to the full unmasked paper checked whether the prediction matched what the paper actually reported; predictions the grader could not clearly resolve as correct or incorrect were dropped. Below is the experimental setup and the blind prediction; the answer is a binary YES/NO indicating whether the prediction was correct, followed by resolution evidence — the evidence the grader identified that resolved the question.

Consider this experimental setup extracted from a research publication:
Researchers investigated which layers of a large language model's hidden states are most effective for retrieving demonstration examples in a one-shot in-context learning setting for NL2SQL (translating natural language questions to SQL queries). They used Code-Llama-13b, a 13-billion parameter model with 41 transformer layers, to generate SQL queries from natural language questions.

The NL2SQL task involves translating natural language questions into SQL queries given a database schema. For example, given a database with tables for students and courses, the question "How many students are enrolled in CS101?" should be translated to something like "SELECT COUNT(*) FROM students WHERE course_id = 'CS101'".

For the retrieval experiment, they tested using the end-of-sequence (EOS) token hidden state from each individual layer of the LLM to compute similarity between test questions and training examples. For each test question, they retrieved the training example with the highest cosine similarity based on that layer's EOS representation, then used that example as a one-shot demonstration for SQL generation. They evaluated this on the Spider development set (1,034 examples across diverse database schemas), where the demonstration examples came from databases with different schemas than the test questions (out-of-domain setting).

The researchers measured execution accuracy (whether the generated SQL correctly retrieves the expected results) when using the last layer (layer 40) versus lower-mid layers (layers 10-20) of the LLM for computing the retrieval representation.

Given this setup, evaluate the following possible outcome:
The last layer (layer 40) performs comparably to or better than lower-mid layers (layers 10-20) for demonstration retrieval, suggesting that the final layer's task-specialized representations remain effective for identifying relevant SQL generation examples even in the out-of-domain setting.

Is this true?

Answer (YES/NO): NO